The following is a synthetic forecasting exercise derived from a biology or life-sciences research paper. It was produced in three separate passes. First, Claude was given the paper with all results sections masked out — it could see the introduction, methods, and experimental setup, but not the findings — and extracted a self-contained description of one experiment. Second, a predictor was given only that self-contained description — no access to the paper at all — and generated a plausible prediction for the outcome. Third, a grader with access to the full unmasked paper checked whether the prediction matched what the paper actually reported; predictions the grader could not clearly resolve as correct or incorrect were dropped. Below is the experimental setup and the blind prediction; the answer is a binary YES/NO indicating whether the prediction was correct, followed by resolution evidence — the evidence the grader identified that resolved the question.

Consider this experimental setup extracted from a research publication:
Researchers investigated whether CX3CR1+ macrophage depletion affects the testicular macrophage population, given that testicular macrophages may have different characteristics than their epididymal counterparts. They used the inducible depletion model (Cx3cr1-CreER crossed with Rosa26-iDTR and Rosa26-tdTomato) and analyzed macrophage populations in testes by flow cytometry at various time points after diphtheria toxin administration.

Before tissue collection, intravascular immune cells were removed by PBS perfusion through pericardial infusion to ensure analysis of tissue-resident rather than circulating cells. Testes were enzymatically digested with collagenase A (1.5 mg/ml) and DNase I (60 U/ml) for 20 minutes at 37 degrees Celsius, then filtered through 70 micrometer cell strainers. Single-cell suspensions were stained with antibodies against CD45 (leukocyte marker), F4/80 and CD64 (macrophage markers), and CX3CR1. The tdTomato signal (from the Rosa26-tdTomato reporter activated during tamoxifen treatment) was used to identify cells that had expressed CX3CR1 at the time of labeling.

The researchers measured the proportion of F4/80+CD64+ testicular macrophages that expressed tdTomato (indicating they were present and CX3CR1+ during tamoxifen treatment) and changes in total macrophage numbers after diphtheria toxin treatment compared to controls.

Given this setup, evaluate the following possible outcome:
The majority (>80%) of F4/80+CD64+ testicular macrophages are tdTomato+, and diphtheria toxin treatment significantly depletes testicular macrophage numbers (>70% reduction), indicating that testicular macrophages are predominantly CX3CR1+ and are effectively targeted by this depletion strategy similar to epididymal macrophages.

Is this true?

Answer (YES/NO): NO